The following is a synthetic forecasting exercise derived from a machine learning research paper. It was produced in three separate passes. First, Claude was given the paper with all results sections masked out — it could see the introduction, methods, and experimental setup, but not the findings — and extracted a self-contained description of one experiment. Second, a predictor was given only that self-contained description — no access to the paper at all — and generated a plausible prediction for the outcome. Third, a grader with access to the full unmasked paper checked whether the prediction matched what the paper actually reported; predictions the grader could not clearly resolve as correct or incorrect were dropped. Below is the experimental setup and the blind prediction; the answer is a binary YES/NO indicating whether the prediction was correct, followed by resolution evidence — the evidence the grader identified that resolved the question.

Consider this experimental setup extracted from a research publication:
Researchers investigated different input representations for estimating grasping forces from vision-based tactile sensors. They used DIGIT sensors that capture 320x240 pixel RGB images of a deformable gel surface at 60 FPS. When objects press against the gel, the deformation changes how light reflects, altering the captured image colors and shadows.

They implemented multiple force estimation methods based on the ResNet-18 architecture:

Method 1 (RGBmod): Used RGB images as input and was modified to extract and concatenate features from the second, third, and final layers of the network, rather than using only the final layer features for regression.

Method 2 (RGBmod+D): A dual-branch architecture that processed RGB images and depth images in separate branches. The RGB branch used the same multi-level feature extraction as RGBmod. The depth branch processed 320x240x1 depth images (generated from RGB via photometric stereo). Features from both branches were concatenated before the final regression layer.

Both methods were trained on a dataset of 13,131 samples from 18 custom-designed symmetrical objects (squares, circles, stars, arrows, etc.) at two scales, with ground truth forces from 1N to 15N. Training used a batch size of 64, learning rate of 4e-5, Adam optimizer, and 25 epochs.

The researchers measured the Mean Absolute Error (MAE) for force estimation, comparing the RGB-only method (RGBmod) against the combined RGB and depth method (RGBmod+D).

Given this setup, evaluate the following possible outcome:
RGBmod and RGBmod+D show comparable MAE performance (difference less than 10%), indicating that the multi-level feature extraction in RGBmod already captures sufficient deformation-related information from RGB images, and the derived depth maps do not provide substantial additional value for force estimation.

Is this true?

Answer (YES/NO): NO